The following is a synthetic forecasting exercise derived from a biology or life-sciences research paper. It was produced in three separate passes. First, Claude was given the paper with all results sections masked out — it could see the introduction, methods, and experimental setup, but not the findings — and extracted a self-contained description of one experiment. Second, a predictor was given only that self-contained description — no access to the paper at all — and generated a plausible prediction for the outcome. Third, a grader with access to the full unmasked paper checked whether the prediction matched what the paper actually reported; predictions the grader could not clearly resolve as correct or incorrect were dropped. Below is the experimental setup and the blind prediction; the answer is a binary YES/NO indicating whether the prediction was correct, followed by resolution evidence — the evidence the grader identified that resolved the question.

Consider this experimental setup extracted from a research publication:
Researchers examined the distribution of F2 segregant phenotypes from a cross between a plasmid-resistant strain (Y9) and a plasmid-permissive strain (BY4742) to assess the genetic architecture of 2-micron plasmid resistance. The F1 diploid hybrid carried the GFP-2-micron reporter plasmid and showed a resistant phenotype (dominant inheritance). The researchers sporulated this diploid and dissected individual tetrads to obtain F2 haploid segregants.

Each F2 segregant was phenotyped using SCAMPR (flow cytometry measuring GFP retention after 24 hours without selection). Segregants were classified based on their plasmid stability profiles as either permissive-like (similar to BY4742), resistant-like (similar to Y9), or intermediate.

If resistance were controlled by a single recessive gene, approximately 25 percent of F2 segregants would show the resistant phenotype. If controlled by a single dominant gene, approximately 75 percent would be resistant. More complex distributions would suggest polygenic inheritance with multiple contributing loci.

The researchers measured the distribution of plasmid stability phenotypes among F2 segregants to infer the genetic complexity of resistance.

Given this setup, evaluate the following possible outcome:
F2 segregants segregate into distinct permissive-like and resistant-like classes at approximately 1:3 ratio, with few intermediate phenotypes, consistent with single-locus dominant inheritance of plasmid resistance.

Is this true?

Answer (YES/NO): NO